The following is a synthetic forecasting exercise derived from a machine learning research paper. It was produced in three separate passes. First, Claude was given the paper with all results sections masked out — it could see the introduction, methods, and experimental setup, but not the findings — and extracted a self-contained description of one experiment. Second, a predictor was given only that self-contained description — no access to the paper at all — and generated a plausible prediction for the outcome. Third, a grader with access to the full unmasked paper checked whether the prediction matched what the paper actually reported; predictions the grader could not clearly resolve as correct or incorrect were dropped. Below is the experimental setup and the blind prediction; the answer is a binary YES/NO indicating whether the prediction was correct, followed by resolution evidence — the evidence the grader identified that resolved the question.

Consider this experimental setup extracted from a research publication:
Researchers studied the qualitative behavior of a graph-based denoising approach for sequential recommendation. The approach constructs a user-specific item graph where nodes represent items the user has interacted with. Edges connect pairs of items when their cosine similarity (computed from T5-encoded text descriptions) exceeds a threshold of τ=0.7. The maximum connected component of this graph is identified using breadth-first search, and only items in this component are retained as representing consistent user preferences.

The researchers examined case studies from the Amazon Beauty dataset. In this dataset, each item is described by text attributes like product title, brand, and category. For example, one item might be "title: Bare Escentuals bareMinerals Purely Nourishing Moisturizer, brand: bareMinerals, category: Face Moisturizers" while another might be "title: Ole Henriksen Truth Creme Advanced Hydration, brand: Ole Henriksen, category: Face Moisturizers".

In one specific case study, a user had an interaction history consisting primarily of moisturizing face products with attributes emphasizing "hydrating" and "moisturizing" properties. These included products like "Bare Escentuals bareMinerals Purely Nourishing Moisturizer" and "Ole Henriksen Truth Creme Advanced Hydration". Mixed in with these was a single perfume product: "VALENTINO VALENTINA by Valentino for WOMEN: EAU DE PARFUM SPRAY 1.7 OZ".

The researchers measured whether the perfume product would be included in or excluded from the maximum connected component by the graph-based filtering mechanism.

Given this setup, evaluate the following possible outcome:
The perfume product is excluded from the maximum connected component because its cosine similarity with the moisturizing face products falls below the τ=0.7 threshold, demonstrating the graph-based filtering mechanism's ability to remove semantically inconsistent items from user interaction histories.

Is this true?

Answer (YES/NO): YES